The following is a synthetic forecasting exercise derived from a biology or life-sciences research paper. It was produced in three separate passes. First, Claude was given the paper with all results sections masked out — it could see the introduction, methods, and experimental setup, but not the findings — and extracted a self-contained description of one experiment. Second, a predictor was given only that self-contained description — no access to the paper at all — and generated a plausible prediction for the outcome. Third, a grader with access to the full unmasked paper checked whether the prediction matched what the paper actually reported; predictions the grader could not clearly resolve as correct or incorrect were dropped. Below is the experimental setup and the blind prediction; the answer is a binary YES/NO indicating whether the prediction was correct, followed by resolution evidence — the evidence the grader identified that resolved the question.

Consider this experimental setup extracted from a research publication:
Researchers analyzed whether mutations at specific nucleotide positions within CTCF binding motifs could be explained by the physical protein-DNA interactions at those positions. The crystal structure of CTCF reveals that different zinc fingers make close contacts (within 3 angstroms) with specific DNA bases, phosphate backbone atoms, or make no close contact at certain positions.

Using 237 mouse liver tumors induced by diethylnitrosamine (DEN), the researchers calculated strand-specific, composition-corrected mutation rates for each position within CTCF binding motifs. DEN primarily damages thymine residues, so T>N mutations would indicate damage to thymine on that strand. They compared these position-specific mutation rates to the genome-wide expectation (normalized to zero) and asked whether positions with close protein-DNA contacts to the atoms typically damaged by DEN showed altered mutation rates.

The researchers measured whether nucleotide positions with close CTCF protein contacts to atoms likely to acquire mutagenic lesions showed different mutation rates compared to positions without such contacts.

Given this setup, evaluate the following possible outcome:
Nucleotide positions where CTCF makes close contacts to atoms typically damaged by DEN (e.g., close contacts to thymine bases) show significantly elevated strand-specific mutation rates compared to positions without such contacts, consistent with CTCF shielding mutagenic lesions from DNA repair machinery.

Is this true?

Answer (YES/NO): NO